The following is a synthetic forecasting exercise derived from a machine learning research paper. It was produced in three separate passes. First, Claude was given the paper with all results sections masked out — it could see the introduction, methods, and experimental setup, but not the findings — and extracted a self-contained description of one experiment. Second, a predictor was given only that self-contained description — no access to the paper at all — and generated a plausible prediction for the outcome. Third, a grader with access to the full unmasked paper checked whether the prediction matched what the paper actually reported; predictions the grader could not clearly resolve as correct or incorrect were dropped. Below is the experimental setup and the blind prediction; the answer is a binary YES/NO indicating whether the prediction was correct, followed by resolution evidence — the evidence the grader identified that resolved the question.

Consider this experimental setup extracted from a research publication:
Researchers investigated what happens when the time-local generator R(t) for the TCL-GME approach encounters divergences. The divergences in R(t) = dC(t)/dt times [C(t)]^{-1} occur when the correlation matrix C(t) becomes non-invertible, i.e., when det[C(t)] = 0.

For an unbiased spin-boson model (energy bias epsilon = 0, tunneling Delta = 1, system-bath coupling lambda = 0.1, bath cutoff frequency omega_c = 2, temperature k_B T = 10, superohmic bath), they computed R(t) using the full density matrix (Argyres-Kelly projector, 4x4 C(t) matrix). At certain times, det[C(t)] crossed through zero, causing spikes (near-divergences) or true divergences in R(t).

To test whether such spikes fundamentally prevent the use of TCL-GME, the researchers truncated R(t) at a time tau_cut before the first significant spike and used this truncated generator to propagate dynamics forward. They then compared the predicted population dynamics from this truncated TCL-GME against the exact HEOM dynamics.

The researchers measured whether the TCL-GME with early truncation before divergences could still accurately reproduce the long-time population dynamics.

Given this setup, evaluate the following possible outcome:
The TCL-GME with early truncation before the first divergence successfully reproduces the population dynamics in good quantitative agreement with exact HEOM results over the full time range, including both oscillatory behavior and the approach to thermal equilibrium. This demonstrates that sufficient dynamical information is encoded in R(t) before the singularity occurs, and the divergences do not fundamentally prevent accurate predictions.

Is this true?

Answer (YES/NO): YES